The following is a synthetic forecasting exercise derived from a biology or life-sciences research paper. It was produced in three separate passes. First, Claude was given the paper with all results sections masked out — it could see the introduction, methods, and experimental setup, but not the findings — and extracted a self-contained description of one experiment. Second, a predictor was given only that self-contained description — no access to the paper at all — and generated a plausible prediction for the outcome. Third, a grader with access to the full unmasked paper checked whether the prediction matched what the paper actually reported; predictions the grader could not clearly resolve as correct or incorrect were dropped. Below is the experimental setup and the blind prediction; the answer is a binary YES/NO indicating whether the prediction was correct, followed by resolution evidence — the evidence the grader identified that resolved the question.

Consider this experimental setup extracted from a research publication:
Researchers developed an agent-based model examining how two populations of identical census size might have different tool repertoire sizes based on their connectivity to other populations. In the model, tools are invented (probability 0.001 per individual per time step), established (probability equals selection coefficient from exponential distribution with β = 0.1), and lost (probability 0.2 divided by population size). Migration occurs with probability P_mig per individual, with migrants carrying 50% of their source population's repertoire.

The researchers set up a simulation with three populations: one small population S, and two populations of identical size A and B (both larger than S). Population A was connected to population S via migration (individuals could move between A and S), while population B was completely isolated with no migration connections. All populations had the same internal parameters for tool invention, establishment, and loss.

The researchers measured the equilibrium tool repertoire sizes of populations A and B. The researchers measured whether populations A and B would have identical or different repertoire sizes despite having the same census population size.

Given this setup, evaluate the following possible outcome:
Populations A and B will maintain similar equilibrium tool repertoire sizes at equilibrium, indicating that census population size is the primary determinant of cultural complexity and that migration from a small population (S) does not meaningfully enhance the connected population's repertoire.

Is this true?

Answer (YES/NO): NO